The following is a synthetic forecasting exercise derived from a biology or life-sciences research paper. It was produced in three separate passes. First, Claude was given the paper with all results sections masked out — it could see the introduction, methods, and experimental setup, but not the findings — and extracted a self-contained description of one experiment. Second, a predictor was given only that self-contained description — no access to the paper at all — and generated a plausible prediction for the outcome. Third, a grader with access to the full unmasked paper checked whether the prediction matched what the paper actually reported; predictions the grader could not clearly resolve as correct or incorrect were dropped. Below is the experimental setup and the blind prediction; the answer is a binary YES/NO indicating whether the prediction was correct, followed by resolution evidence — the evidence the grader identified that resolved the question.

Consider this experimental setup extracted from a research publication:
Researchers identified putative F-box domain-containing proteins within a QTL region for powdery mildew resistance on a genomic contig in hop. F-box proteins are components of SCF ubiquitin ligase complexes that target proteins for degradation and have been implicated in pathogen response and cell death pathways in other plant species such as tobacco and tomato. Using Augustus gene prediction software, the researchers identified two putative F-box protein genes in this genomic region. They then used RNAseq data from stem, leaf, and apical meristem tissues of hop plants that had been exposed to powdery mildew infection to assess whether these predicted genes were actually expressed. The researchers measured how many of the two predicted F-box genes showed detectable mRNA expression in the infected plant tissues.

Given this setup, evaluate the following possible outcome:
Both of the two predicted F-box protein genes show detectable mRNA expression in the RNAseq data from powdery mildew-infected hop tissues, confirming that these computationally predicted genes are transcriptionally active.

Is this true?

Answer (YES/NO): NO